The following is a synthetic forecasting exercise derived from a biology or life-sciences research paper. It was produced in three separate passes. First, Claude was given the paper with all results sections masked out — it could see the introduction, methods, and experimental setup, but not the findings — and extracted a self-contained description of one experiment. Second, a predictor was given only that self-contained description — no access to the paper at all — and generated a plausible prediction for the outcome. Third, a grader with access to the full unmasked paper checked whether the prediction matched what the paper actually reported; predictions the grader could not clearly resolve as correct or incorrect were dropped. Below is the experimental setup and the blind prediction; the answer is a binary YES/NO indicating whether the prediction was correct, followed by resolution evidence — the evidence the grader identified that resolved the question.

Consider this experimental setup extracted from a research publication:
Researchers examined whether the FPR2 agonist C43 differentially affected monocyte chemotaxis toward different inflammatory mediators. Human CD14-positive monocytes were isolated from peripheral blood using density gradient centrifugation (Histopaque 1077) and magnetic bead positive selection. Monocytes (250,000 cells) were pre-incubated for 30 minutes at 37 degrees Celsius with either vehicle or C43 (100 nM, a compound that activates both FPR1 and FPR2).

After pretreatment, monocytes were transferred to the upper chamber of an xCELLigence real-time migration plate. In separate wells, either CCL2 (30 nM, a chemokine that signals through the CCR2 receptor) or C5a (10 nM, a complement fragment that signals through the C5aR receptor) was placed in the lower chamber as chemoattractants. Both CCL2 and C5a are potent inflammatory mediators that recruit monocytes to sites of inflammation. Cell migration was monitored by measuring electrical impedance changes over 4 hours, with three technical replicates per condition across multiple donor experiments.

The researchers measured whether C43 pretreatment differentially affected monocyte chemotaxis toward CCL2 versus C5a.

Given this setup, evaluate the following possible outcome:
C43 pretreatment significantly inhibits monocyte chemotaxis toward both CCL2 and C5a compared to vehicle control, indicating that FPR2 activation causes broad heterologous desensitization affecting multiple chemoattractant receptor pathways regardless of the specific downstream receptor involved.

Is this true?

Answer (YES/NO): NO